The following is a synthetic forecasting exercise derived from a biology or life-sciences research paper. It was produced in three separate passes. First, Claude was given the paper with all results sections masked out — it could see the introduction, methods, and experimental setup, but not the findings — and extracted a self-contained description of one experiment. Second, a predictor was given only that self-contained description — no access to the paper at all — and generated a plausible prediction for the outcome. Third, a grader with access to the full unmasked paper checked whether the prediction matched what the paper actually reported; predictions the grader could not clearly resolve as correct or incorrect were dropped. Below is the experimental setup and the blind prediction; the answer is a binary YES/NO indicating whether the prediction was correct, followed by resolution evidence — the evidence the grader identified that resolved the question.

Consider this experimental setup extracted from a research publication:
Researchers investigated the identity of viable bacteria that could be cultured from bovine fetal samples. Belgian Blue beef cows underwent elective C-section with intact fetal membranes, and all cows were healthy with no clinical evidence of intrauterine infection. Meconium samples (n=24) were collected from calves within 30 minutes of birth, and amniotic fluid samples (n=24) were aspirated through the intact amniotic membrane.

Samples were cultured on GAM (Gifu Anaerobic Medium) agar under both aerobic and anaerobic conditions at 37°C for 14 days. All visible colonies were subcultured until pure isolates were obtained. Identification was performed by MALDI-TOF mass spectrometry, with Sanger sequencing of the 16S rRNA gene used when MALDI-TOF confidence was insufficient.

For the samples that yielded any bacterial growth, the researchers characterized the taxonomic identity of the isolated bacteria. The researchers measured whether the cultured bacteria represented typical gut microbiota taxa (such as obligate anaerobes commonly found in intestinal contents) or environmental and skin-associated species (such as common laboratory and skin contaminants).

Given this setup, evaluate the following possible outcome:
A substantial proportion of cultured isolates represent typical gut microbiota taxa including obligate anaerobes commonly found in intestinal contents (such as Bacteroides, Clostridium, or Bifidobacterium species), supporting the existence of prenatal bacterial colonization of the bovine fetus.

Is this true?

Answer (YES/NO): NO